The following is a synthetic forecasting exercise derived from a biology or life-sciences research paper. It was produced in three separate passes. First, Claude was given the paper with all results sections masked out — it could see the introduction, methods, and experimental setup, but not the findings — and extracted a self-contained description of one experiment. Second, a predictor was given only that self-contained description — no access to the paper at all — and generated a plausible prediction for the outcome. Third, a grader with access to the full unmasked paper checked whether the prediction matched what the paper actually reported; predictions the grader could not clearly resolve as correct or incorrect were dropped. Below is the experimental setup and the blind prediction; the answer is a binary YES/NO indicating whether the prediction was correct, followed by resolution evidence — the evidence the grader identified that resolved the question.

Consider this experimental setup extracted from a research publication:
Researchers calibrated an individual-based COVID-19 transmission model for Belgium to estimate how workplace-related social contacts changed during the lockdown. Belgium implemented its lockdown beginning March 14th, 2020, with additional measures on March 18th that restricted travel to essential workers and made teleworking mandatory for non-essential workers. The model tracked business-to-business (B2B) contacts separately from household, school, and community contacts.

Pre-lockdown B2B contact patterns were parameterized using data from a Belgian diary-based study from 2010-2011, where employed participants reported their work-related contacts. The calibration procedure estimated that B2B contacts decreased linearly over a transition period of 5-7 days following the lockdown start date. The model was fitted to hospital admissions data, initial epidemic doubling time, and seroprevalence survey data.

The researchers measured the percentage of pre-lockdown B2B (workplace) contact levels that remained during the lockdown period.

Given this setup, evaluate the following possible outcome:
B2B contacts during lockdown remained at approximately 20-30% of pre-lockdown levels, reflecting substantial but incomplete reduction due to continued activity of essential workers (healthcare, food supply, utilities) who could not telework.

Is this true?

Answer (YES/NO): NO